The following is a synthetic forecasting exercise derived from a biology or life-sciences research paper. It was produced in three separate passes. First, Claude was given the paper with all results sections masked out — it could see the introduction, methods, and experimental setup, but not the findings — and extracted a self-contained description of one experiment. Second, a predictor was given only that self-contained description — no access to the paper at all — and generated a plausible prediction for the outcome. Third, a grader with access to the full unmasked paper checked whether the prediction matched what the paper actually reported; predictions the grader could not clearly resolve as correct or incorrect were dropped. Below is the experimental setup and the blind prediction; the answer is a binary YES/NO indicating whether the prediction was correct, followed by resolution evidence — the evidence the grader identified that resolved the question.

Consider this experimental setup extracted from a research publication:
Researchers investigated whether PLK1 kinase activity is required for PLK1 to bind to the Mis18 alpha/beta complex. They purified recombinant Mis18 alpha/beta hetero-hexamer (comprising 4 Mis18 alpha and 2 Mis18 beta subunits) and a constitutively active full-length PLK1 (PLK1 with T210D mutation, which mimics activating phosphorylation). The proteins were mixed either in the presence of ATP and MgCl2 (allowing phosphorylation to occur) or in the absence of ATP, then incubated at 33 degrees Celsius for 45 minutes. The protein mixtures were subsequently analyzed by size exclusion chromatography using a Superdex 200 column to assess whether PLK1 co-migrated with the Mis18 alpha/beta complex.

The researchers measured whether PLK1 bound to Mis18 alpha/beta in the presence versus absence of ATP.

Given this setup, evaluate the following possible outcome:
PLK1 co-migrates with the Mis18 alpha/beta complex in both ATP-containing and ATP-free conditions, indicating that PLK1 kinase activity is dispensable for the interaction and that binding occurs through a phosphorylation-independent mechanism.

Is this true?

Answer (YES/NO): NO